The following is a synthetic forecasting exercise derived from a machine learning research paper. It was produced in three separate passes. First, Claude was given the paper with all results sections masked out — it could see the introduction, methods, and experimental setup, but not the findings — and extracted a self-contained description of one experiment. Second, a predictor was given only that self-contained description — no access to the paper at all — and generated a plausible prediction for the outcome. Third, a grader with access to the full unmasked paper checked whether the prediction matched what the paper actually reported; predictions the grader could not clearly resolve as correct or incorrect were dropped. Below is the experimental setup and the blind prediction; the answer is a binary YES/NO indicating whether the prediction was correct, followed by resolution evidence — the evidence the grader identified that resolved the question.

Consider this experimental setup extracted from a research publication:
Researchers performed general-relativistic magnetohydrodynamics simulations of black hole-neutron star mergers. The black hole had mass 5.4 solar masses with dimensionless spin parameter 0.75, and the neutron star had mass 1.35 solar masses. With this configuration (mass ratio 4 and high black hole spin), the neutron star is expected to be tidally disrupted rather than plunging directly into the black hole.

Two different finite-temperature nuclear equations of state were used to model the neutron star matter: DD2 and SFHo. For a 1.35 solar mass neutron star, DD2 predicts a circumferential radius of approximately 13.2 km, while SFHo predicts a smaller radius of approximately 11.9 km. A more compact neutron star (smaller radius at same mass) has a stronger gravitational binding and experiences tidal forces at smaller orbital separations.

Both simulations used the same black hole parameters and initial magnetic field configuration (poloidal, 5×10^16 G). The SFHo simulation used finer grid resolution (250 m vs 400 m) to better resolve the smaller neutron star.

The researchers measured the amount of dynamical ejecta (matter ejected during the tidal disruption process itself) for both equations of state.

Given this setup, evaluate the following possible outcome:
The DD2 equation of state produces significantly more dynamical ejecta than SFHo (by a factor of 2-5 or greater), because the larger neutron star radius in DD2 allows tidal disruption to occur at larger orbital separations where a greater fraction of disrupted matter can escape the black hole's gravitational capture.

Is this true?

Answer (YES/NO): YES